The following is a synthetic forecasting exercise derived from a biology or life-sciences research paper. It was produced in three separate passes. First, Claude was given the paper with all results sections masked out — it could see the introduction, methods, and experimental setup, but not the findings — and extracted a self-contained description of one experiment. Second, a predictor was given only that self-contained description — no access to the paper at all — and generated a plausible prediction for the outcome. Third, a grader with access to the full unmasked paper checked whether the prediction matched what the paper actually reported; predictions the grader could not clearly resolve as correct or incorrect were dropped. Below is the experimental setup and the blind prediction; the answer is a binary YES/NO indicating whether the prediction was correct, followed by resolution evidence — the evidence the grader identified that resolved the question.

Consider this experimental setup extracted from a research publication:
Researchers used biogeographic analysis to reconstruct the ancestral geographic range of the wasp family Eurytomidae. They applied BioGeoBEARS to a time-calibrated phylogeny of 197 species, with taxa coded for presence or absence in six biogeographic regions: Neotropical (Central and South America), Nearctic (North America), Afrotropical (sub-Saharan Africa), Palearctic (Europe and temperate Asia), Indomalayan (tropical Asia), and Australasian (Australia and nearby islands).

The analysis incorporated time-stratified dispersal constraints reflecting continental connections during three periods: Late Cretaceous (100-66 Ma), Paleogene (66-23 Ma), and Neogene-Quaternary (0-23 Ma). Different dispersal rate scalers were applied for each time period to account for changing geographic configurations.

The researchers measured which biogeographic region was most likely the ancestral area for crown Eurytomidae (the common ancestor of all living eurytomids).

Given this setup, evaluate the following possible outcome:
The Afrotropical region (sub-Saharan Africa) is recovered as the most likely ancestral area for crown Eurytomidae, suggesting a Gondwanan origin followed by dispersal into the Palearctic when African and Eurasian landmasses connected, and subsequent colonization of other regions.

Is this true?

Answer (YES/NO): NO